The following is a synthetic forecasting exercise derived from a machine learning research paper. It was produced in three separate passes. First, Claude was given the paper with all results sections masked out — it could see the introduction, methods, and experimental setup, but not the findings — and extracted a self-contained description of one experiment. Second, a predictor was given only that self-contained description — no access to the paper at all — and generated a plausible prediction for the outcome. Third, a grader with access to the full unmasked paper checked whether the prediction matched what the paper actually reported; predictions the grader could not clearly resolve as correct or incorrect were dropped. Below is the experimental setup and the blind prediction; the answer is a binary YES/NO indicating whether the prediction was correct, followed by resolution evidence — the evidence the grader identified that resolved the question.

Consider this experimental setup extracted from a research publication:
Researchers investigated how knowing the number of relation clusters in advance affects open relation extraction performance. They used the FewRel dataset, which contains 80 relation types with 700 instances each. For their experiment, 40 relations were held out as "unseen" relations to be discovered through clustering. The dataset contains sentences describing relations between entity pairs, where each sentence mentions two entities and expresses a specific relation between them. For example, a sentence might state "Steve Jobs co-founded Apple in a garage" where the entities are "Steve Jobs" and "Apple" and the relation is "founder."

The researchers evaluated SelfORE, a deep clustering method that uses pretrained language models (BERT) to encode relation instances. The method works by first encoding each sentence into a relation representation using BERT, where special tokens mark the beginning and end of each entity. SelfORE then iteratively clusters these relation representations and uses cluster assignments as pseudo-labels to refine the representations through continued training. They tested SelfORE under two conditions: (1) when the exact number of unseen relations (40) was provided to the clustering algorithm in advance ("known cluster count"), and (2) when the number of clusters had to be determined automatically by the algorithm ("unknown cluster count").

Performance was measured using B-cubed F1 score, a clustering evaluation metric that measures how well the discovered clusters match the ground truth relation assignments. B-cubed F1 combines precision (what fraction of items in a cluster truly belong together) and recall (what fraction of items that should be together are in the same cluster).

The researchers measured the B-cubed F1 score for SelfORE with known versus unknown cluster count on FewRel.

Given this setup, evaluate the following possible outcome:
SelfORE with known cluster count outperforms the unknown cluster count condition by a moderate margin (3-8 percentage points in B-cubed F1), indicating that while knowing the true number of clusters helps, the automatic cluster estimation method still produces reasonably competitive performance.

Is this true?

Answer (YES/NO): YES